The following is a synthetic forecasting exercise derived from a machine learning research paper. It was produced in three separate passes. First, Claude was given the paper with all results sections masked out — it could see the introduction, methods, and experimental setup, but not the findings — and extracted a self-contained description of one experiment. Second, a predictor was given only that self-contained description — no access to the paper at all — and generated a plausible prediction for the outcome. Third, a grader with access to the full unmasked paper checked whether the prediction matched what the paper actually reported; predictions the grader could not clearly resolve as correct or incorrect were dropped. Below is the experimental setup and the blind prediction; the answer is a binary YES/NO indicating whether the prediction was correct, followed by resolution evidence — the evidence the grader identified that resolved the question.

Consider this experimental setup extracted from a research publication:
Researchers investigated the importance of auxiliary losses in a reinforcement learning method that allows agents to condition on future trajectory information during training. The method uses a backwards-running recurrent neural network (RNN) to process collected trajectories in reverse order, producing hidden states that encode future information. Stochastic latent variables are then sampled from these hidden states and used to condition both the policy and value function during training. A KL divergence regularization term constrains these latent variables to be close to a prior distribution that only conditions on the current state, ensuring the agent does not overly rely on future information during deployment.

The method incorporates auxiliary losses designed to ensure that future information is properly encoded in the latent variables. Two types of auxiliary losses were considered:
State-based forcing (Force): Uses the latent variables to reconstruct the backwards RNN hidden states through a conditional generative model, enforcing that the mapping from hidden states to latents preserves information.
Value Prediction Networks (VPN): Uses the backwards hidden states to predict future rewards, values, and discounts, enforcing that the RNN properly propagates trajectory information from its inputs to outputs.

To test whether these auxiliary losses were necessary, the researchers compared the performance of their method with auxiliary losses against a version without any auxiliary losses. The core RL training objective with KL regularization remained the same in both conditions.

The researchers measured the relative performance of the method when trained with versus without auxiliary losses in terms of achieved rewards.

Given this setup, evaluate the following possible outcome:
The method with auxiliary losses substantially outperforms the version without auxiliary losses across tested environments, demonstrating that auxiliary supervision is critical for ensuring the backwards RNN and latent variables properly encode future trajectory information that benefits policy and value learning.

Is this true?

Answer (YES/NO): YES